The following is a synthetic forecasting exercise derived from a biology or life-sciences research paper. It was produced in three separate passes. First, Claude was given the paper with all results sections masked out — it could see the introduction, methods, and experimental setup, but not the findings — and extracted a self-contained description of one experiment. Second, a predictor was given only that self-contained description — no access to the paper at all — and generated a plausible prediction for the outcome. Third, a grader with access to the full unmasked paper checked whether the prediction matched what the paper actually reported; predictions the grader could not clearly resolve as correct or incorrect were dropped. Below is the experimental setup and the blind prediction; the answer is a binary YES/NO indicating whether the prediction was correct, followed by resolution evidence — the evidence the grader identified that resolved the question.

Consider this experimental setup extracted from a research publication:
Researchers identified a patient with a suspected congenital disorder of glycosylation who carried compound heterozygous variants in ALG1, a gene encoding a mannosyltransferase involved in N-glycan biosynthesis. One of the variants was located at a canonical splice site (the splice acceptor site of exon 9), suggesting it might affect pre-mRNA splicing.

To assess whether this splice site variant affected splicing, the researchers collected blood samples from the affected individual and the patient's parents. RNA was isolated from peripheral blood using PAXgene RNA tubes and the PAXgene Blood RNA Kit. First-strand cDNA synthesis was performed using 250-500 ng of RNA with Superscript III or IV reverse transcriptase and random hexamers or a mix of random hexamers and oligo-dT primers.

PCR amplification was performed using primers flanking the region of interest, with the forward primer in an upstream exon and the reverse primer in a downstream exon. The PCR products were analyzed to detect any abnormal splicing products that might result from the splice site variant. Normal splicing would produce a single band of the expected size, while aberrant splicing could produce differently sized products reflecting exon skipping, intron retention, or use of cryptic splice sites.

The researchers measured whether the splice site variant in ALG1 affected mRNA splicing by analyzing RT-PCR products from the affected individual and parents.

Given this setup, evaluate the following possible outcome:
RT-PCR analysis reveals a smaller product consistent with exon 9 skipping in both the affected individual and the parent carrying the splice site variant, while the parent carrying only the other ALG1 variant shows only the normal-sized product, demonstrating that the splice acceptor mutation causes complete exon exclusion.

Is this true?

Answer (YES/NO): NO